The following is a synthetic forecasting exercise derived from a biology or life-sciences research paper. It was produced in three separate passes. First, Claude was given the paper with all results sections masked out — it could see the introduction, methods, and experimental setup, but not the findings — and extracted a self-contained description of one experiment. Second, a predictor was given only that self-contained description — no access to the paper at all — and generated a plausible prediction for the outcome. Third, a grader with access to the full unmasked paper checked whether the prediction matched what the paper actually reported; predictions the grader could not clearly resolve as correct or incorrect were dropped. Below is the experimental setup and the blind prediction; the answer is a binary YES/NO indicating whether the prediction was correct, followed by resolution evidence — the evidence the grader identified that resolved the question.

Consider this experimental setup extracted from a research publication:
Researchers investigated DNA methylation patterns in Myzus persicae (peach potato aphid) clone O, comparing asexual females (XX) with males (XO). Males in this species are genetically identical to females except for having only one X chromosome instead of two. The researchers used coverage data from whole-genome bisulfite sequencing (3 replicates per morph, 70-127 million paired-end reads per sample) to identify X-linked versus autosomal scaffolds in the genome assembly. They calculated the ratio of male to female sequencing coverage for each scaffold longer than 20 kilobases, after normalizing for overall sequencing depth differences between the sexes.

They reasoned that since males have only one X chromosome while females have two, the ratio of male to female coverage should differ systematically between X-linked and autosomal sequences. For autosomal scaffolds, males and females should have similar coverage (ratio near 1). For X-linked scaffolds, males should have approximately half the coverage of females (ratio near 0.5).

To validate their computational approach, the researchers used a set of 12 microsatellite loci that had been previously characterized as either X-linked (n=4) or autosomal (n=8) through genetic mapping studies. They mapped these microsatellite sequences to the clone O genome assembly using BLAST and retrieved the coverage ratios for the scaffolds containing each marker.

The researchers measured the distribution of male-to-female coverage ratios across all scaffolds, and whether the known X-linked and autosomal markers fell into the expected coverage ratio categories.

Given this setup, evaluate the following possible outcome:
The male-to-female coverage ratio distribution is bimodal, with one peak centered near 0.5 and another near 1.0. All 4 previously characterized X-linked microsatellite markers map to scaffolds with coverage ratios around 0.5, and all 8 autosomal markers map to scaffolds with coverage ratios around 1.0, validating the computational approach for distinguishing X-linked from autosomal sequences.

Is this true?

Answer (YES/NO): NO